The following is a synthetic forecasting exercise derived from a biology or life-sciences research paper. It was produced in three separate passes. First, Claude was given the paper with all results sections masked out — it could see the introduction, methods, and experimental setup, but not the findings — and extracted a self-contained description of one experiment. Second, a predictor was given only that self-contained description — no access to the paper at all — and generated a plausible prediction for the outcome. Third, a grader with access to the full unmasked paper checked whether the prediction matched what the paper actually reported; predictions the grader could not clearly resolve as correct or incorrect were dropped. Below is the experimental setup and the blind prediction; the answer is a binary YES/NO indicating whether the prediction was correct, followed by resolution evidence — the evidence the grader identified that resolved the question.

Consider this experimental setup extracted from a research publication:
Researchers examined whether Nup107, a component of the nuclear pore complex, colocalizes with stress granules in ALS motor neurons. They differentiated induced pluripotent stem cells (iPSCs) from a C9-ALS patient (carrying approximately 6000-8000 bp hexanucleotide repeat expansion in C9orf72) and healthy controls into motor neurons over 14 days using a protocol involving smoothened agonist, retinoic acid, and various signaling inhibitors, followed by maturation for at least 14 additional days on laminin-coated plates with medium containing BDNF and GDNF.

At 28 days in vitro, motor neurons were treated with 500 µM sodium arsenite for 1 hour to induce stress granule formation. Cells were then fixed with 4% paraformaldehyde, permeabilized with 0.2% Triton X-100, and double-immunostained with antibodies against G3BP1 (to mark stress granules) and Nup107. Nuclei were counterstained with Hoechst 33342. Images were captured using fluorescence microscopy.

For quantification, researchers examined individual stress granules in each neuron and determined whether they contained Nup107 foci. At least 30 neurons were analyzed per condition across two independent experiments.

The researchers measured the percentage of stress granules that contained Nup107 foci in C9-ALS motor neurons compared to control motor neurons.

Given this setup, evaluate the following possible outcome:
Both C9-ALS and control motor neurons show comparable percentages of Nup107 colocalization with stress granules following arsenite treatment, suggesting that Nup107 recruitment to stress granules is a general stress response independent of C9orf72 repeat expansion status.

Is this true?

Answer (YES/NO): NO